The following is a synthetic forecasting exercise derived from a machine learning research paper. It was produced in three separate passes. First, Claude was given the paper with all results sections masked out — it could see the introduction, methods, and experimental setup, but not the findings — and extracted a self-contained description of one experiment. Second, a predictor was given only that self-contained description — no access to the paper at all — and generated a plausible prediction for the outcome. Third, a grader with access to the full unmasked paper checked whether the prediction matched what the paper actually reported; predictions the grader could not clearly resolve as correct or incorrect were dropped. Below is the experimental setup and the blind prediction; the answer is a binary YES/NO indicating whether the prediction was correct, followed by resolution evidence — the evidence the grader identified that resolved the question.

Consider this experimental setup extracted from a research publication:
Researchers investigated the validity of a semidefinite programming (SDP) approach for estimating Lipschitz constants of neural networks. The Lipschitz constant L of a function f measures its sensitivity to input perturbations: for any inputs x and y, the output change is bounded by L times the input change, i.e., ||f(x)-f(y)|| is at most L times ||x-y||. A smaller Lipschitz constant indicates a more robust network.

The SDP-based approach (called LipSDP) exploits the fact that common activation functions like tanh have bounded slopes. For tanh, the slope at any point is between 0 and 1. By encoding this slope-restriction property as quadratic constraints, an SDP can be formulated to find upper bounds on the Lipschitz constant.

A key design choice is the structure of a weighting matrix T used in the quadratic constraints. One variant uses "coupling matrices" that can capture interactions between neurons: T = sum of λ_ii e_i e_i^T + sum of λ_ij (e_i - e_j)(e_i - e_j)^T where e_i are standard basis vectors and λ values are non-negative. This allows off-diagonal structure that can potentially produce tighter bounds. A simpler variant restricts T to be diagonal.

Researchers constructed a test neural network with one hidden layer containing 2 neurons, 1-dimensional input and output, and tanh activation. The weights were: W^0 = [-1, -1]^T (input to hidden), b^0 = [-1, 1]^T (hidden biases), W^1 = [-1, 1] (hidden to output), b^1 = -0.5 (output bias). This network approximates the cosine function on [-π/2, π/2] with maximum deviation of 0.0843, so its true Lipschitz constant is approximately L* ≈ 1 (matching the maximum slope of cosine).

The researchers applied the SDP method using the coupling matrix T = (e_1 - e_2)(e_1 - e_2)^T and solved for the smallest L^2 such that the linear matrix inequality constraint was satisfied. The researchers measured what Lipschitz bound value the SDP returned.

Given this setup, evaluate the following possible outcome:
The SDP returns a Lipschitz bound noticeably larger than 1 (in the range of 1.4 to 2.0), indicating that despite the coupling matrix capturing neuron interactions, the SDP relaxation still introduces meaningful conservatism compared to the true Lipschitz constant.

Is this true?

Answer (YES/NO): NO